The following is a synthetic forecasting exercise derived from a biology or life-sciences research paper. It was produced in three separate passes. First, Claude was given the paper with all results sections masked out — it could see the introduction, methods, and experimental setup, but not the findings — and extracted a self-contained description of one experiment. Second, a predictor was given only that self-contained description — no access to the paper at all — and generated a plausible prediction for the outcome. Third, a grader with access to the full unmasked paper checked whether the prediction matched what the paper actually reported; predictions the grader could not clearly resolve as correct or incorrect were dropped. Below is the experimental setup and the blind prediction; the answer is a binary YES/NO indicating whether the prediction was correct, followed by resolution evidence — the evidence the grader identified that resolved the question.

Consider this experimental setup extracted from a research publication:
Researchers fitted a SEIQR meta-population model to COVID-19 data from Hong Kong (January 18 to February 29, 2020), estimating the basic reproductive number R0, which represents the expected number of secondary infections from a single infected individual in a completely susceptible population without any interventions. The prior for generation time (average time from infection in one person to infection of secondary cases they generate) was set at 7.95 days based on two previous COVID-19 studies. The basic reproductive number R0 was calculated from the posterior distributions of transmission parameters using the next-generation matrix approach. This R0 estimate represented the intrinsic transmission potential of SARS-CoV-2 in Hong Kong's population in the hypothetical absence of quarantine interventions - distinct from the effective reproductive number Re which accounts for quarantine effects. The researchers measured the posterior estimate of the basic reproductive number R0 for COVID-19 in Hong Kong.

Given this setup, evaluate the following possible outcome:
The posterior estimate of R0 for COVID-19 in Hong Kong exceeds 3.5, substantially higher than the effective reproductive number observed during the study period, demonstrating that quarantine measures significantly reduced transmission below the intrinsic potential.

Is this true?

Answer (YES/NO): NO